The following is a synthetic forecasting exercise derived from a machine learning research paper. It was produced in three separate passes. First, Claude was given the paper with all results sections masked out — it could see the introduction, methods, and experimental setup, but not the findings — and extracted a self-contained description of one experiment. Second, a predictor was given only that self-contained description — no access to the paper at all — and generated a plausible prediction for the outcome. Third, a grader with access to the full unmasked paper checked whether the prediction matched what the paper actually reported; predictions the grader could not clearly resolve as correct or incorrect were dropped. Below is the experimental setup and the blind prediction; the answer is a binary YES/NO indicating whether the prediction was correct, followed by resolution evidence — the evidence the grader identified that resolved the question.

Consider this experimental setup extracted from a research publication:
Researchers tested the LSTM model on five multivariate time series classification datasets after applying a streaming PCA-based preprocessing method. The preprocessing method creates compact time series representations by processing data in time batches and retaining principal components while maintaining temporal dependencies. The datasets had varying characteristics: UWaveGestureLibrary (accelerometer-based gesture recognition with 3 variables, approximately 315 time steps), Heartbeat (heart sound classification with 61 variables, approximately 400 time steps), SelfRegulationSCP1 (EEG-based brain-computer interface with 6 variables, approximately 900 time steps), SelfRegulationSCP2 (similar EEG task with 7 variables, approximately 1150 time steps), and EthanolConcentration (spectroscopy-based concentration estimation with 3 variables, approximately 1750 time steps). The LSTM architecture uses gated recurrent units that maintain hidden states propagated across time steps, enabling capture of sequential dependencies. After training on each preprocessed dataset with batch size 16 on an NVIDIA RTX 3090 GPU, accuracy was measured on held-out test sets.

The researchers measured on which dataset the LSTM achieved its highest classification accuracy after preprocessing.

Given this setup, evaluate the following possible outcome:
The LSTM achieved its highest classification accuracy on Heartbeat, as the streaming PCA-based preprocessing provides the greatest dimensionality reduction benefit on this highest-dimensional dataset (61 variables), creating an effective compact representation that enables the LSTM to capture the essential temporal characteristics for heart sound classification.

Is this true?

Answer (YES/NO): NO